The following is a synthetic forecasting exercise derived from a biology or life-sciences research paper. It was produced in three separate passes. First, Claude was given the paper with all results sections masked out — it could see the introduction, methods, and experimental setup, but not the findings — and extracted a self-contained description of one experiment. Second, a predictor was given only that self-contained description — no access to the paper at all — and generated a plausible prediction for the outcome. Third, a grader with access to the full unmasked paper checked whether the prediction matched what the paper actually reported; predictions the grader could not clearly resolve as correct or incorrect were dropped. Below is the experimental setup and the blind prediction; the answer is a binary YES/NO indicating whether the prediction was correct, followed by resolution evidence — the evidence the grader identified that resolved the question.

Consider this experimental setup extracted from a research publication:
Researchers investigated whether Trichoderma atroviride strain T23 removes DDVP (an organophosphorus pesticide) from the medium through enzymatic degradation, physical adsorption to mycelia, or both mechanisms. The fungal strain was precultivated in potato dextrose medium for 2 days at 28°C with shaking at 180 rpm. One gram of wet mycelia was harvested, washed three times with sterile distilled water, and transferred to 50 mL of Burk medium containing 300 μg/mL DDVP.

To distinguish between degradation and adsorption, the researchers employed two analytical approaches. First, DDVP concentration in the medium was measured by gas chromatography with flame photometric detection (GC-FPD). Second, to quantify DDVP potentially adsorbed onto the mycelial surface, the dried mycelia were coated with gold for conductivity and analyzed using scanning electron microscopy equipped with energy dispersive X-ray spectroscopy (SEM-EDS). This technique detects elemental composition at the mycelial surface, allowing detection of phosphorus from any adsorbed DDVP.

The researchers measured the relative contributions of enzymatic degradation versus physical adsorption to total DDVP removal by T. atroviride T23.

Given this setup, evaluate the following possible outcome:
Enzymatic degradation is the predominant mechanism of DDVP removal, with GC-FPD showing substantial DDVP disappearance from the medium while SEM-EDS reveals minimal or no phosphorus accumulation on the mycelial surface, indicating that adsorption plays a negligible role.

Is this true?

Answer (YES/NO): YES